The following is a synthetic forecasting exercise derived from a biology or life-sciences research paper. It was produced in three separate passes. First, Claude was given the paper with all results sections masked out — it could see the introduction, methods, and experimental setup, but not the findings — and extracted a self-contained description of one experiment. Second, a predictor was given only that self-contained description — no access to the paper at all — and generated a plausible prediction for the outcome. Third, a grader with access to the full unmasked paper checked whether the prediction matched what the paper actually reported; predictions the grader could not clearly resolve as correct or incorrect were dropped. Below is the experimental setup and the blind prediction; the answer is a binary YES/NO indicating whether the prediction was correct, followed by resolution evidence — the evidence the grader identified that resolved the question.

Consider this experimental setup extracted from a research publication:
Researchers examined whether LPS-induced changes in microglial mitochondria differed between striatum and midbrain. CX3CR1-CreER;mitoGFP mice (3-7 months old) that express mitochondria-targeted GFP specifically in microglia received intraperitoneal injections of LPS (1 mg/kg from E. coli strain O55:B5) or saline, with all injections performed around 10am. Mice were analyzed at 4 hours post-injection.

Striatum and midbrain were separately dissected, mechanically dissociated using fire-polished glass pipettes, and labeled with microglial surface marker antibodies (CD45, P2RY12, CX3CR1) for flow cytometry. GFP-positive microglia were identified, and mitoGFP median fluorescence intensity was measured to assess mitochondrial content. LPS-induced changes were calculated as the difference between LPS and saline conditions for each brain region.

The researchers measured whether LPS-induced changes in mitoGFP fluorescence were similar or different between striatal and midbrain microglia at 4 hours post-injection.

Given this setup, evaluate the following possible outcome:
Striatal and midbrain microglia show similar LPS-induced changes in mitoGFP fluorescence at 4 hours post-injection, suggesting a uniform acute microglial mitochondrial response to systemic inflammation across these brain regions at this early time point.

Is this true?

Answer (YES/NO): YES